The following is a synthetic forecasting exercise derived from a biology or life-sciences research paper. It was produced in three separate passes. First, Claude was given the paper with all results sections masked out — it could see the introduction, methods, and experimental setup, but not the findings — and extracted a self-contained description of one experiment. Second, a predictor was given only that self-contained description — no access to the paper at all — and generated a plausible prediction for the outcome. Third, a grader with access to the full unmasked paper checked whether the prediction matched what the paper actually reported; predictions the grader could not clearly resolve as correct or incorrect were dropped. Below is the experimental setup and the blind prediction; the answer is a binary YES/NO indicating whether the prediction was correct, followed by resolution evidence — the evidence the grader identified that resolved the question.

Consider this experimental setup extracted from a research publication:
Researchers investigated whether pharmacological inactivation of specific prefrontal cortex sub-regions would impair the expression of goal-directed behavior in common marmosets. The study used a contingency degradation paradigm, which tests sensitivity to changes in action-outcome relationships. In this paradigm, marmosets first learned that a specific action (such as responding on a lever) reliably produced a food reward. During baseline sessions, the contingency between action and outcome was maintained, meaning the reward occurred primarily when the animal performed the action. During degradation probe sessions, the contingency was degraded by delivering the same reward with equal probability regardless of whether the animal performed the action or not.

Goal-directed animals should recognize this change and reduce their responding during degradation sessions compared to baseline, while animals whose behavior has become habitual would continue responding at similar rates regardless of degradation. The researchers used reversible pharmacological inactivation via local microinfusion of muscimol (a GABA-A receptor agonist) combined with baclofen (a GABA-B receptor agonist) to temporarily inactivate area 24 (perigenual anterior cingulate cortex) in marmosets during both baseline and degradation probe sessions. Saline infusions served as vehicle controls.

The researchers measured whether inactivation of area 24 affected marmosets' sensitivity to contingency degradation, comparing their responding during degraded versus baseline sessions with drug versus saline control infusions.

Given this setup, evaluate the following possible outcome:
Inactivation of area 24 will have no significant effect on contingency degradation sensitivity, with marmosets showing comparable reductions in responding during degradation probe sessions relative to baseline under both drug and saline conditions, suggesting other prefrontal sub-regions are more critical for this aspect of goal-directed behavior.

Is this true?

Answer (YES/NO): NO